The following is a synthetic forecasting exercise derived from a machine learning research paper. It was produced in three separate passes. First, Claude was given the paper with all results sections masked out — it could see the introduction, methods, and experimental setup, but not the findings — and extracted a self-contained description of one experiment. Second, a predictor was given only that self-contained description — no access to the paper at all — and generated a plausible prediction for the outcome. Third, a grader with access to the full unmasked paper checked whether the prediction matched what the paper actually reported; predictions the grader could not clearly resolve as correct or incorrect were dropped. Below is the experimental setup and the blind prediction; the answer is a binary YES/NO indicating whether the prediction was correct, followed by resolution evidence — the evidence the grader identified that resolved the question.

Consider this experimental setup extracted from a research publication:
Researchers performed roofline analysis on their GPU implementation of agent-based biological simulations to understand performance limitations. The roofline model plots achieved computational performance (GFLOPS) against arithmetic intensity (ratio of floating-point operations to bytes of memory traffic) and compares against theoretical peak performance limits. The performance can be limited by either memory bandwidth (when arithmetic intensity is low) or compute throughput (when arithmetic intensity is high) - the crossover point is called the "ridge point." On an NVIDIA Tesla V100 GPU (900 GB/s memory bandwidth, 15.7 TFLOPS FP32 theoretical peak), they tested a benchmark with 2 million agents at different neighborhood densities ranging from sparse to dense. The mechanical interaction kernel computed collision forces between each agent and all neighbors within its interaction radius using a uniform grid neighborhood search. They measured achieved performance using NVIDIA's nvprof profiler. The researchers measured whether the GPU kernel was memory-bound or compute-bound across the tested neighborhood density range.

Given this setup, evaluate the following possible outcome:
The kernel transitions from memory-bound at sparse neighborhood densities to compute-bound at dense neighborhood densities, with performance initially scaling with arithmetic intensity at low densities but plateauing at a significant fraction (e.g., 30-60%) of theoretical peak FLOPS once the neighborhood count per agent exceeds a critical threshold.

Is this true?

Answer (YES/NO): NO